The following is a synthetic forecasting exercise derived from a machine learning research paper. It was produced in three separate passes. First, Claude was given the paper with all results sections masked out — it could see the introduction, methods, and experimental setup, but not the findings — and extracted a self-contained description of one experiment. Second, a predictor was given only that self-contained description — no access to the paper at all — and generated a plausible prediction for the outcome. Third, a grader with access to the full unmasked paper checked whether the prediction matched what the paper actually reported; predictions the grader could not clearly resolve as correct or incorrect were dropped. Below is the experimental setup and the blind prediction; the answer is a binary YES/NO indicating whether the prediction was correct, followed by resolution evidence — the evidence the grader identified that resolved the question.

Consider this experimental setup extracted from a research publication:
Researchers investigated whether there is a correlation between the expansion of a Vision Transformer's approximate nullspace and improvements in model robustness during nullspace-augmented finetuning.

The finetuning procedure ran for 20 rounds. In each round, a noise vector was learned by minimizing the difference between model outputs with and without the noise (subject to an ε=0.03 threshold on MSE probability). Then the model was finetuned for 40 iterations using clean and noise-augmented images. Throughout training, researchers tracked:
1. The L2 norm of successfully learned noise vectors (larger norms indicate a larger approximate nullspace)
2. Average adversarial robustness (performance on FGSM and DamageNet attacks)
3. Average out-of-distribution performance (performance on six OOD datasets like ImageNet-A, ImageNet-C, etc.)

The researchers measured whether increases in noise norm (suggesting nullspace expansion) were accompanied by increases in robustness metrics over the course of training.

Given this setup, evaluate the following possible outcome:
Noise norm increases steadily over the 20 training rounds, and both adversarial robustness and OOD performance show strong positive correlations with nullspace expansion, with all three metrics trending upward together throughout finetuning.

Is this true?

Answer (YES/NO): NO